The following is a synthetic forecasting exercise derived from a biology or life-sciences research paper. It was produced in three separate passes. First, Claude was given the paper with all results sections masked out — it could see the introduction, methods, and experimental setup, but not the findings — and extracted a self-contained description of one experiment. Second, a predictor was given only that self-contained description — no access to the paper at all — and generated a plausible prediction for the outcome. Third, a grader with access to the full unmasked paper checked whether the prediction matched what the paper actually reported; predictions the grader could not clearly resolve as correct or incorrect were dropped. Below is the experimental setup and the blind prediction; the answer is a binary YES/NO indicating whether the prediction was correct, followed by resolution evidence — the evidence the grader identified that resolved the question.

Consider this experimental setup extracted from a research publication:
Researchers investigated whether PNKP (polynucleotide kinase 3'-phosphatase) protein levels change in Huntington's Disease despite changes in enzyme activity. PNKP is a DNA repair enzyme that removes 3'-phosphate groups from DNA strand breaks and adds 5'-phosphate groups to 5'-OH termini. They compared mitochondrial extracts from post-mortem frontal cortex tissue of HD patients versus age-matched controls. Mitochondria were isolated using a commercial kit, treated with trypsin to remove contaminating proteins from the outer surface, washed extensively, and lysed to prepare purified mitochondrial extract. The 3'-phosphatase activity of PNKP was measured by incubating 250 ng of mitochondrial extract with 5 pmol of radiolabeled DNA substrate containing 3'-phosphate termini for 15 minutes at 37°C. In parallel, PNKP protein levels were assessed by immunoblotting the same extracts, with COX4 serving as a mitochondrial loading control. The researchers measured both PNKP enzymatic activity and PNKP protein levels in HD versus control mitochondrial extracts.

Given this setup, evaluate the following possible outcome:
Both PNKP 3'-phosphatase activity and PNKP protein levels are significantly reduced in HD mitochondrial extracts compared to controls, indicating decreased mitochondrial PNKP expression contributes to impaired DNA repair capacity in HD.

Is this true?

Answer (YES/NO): NO